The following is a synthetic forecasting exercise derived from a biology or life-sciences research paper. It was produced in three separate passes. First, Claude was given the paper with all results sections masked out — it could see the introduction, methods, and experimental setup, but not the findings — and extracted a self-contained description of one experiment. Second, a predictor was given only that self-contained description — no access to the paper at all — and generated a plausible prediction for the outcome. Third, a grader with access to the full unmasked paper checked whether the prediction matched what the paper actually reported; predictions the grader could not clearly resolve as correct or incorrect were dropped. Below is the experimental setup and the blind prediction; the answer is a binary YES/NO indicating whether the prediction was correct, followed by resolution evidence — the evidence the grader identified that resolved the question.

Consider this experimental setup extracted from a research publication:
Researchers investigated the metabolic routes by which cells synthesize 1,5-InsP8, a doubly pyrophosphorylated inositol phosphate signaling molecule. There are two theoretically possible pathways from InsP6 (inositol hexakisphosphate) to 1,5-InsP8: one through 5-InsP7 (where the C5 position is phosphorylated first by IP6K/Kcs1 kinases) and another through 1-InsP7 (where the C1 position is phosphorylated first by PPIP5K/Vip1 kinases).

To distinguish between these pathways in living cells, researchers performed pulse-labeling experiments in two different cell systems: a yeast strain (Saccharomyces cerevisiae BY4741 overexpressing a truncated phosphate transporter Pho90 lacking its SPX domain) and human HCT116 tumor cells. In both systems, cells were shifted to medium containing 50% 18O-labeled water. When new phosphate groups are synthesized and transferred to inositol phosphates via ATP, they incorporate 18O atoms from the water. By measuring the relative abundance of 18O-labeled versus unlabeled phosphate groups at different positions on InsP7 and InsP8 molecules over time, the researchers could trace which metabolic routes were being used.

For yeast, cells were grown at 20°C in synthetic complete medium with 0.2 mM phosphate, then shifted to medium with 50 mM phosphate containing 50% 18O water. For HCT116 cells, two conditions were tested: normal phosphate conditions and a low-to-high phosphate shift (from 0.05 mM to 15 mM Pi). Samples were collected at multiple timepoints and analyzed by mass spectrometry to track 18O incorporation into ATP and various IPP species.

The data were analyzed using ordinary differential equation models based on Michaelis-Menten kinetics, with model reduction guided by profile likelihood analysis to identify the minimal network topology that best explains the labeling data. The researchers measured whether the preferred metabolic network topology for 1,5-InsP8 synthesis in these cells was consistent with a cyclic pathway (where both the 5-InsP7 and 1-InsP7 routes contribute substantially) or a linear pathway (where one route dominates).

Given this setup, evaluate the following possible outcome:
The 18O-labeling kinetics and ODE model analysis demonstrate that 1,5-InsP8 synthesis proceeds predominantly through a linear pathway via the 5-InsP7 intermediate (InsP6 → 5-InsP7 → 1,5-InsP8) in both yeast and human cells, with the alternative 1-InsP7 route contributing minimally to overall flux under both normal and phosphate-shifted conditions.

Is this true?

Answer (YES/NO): NO